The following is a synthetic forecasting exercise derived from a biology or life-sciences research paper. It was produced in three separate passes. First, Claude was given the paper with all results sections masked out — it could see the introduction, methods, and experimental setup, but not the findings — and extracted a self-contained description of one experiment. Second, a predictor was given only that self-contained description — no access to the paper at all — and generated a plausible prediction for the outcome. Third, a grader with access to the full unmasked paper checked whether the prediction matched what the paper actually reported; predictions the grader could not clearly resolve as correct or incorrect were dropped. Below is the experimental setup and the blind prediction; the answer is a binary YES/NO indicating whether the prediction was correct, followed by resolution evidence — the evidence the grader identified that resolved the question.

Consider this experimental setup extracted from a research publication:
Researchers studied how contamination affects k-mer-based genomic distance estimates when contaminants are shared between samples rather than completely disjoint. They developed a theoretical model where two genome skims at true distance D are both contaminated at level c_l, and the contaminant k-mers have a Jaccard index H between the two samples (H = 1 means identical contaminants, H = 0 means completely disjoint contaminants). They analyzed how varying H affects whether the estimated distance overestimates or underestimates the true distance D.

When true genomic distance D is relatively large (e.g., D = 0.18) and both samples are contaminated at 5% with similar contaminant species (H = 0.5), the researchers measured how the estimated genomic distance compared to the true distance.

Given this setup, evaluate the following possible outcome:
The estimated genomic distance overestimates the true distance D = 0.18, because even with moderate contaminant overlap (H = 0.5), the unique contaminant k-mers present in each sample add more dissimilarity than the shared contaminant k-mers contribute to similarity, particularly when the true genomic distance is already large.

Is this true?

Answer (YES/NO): NO